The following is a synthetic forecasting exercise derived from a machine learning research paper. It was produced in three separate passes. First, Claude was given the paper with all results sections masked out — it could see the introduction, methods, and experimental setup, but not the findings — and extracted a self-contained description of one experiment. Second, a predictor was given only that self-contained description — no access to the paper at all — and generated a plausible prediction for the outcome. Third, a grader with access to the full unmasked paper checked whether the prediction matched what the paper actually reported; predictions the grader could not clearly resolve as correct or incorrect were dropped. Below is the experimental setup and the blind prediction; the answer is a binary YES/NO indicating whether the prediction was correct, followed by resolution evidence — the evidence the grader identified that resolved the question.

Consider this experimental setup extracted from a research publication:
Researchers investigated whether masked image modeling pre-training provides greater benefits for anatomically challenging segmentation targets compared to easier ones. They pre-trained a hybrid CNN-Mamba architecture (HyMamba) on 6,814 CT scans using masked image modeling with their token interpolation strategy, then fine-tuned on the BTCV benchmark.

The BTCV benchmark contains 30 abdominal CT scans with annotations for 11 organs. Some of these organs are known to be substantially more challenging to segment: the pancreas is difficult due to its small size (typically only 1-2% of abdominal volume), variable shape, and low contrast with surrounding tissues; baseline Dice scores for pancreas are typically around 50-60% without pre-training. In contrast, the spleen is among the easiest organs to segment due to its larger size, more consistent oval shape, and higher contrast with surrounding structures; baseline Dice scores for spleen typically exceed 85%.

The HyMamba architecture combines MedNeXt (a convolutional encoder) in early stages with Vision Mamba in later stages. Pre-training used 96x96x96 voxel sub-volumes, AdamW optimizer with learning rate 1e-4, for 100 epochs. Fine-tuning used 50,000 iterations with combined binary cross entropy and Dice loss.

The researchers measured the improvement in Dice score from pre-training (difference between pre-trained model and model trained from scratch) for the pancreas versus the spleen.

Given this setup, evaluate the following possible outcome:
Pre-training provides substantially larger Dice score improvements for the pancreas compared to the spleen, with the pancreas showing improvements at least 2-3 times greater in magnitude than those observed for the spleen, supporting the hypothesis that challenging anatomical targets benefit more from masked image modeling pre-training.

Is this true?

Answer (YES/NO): YES